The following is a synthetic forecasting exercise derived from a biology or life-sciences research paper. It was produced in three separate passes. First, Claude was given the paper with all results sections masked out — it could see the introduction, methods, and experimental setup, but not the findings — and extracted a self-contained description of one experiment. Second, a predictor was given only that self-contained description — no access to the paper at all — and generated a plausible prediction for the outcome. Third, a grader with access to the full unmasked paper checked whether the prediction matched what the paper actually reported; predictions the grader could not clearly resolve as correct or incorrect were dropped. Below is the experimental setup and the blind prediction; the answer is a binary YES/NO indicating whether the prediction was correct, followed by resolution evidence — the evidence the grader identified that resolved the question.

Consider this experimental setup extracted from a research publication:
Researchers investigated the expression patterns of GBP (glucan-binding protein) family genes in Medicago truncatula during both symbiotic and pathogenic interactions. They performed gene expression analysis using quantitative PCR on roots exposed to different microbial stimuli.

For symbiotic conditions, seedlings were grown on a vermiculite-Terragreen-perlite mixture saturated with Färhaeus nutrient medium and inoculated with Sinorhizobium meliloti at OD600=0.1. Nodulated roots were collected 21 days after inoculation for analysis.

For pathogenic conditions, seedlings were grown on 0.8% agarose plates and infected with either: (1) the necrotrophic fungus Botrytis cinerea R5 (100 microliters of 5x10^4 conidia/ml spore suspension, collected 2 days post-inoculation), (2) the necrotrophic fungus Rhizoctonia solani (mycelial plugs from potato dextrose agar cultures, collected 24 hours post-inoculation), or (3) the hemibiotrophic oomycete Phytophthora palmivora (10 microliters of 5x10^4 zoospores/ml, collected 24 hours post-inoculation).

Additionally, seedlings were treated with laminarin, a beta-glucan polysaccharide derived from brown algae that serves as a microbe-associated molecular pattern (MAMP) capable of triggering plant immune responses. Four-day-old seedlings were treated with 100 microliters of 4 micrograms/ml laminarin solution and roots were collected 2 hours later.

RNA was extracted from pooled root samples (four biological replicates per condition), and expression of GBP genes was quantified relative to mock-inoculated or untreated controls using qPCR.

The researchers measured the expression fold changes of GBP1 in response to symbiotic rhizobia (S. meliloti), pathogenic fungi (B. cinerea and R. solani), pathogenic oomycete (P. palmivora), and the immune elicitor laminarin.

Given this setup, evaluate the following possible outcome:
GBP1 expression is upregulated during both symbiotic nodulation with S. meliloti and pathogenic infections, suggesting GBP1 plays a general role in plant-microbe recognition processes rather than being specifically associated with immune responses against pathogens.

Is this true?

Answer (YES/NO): NO